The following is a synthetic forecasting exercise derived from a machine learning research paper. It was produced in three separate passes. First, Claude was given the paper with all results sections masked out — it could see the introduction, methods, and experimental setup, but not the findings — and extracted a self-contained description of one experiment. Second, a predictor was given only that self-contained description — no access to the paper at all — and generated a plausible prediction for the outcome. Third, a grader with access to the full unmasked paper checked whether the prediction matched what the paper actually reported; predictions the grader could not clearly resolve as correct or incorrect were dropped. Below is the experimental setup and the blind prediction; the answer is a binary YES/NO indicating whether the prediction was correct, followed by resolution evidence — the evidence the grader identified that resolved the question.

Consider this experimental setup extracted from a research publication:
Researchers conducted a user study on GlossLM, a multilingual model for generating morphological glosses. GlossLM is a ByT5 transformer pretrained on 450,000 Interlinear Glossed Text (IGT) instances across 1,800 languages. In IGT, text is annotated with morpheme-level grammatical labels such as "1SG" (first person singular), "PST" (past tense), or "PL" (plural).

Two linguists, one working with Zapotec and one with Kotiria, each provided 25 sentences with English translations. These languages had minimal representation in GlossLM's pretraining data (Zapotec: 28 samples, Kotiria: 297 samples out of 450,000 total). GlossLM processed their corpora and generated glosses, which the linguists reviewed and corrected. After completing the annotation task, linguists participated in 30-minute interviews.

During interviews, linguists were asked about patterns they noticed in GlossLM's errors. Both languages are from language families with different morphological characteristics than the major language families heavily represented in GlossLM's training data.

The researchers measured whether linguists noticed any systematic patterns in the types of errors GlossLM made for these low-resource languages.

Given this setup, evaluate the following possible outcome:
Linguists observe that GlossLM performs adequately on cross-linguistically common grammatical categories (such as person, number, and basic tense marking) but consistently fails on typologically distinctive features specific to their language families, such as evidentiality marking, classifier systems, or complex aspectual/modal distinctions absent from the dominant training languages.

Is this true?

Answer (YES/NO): NO